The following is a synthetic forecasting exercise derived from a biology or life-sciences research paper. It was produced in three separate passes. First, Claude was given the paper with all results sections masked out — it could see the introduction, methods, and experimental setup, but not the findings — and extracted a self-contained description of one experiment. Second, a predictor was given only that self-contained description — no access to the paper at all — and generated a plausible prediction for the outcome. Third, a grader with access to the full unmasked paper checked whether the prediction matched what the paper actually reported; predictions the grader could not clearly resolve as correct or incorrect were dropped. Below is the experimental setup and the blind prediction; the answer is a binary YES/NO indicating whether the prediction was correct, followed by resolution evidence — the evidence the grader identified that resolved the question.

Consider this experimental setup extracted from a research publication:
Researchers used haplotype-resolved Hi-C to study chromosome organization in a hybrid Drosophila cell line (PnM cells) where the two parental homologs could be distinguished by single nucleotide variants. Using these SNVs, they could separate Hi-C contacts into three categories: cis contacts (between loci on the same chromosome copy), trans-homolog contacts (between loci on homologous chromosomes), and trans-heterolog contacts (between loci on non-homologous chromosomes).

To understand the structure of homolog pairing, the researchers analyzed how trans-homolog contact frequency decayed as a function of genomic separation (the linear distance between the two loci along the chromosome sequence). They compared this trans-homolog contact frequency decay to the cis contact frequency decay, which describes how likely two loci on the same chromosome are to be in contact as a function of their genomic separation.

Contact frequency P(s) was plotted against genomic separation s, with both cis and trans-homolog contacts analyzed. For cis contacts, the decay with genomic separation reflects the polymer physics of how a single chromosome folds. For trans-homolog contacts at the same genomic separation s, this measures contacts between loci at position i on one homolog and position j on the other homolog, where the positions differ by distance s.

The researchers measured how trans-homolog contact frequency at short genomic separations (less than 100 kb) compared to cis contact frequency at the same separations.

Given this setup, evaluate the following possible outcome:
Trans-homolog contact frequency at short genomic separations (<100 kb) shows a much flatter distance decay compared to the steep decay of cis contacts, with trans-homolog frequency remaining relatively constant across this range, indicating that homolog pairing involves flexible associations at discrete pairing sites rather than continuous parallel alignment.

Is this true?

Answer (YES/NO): NO